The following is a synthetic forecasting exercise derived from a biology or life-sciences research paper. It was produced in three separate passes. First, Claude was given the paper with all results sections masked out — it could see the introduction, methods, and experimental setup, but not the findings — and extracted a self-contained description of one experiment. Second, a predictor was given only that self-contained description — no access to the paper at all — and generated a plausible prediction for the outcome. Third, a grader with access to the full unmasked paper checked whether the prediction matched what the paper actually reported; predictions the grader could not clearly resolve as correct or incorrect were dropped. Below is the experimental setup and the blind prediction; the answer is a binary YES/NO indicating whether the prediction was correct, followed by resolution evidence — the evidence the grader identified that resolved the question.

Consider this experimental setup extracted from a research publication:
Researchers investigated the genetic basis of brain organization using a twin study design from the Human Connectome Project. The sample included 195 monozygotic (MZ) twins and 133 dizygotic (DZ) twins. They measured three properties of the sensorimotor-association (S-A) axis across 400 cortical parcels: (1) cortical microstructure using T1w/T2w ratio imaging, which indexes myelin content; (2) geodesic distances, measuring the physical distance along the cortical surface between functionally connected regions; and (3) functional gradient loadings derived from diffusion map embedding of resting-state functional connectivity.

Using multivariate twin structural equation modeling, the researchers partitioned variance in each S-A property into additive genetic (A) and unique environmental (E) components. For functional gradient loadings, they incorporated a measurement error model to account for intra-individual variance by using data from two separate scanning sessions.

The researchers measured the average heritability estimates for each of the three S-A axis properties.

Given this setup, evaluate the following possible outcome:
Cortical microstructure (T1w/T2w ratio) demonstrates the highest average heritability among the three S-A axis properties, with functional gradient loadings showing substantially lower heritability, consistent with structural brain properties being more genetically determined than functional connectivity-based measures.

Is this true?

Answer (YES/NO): NO